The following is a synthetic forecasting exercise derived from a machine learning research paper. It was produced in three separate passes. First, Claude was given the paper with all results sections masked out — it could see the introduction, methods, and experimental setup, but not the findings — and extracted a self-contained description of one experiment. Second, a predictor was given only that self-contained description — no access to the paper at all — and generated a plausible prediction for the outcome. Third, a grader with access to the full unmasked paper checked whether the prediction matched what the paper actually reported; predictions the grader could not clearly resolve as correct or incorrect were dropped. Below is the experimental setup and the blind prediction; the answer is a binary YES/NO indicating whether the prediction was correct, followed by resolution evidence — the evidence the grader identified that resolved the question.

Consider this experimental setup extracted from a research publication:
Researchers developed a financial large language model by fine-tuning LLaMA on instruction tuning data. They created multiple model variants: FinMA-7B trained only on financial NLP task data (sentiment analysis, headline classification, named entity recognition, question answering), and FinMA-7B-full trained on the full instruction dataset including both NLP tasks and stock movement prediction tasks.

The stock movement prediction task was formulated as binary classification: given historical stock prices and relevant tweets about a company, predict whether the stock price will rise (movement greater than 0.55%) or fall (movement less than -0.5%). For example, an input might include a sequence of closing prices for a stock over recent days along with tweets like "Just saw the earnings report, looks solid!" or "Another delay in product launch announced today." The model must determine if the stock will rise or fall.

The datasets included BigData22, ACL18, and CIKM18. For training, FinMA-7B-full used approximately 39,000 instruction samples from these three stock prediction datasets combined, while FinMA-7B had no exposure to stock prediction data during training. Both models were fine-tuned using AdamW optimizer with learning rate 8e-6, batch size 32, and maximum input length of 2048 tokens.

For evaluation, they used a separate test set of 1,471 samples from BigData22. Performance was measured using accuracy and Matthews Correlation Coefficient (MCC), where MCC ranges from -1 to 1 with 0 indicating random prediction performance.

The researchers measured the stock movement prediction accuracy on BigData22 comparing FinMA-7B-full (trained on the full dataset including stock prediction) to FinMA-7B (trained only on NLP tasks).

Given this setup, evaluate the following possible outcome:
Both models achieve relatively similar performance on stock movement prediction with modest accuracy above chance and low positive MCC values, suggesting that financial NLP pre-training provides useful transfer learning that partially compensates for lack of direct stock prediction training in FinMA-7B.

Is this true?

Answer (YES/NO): NO